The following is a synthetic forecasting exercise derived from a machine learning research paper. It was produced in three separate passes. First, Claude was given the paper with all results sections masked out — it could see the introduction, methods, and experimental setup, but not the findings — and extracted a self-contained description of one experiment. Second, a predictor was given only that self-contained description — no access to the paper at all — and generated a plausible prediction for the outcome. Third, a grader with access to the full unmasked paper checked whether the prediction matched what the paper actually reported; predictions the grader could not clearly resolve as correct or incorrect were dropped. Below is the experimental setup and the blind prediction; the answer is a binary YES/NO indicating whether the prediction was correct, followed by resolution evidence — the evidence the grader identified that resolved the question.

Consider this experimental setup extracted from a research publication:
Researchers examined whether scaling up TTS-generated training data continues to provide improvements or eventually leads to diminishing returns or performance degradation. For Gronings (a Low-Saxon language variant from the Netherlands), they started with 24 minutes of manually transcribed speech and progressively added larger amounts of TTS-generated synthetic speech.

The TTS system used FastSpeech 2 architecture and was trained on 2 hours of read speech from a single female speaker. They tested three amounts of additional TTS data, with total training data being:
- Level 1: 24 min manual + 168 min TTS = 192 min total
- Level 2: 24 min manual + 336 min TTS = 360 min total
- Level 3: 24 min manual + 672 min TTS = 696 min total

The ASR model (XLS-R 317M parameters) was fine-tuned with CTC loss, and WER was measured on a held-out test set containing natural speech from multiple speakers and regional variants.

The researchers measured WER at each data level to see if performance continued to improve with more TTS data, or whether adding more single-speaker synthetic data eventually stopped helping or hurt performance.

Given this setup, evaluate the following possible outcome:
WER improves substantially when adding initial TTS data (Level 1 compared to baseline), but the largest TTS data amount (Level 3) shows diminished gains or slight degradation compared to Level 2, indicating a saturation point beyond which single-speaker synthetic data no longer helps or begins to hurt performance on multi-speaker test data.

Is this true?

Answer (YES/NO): YES